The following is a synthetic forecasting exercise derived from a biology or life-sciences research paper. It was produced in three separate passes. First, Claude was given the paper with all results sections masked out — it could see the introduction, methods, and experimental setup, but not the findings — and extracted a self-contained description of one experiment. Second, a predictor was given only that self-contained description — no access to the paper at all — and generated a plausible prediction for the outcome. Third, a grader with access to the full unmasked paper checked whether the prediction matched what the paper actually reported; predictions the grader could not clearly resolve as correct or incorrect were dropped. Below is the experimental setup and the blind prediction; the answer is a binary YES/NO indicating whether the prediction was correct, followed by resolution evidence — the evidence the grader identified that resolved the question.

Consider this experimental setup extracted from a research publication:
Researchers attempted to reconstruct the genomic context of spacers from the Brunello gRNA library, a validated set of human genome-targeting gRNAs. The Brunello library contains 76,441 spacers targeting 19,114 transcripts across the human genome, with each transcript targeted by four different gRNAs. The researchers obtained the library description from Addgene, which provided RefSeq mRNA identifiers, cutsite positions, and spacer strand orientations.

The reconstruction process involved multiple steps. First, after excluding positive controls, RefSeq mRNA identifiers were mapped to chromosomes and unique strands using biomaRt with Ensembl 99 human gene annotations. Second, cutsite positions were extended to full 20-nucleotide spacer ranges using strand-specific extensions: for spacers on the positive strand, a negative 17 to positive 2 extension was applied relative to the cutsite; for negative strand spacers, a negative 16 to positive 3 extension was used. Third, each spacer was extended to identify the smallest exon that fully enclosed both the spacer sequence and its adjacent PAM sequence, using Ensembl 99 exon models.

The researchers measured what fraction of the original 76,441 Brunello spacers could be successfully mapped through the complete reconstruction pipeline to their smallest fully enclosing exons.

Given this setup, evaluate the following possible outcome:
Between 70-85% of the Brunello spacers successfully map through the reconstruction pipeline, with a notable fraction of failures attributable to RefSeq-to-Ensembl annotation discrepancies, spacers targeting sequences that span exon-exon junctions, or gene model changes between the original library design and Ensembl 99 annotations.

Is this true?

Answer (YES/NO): NO